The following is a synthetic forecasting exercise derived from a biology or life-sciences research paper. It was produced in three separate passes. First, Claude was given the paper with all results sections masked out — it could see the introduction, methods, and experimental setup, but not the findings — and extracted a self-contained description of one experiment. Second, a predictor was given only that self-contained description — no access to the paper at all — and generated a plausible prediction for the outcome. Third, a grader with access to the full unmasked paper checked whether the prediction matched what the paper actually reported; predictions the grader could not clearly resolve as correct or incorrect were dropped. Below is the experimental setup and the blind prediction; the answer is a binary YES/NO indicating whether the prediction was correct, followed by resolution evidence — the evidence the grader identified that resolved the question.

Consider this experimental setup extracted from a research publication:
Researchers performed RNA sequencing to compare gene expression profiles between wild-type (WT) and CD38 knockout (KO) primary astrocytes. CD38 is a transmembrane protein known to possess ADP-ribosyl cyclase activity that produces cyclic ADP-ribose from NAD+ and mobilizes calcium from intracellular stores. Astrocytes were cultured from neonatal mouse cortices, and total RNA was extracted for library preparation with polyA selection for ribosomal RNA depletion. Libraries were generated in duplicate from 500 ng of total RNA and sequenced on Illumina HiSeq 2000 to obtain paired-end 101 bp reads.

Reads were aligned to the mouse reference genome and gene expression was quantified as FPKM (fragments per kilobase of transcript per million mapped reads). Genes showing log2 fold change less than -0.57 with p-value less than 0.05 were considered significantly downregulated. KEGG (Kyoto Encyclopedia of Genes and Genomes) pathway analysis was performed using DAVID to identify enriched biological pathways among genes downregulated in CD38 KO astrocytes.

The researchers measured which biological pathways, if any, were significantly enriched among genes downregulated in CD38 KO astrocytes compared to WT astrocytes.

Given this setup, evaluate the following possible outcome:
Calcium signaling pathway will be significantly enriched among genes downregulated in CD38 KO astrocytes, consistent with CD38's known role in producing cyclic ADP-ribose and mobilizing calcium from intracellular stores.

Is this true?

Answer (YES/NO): YES